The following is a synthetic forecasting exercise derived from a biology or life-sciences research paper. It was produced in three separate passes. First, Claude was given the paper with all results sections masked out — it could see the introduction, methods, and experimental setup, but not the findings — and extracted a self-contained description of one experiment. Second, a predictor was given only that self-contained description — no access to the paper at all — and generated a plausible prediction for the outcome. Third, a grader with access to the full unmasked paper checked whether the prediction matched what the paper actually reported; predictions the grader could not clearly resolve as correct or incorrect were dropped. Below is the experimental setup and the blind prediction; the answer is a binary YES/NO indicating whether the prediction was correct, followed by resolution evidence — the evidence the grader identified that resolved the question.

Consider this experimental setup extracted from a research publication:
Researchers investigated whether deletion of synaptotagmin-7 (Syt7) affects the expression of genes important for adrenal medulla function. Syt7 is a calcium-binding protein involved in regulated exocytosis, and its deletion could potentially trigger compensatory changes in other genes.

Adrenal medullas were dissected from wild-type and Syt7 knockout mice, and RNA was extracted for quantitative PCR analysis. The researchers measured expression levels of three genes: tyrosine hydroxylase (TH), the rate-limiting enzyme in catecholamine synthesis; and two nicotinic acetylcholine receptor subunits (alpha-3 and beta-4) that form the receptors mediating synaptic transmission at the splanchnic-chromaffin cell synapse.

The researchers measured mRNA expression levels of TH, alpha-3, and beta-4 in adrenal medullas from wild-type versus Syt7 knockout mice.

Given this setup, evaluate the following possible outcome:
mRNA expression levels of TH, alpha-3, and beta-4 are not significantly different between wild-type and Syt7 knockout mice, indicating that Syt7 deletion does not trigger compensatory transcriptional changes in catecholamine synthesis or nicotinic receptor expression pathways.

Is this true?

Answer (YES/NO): YES